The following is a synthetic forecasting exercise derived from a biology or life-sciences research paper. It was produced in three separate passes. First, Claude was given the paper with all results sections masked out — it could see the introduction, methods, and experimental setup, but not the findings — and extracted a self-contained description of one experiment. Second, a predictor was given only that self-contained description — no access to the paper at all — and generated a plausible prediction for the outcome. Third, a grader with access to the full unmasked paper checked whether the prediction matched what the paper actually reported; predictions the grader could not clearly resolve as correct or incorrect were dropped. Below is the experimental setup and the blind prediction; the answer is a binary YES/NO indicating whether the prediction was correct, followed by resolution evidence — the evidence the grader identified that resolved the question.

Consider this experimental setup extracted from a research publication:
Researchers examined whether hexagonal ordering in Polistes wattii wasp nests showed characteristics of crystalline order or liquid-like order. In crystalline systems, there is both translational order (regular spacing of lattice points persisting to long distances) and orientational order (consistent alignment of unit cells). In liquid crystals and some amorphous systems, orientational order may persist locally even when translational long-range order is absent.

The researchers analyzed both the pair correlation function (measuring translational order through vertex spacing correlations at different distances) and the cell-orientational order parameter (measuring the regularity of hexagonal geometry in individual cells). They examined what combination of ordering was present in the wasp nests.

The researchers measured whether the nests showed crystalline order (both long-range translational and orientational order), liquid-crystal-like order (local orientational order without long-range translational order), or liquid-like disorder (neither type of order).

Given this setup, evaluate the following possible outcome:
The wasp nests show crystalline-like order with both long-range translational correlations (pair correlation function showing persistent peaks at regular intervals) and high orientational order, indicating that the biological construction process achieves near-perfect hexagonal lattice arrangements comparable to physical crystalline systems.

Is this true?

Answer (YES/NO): NO